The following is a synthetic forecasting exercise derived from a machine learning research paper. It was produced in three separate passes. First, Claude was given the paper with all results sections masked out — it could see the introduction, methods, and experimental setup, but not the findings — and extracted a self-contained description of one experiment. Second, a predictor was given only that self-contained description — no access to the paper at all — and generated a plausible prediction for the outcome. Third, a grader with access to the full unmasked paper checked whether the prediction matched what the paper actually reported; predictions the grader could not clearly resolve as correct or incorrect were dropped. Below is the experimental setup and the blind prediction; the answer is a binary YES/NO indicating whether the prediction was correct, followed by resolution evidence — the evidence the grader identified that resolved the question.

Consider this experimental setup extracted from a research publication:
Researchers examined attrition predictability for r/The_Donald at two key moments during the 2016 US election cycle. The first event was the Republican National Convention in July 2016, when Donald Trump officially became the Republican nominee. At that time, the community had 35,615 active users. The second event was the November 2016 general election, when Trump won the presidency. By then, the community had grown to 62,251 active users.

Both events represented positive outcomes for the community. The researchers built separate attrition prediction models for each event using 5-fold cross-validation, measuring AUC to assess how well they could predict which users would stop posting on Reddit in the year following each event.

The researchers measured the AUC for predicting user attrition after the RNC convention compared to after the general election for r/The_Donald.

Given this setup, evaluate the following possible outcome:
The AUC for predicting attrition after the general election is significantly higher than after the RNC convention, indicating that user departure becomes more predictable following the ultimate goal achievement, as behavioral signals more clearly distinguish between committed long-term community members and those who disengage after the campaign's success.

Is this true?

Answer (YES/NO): NO